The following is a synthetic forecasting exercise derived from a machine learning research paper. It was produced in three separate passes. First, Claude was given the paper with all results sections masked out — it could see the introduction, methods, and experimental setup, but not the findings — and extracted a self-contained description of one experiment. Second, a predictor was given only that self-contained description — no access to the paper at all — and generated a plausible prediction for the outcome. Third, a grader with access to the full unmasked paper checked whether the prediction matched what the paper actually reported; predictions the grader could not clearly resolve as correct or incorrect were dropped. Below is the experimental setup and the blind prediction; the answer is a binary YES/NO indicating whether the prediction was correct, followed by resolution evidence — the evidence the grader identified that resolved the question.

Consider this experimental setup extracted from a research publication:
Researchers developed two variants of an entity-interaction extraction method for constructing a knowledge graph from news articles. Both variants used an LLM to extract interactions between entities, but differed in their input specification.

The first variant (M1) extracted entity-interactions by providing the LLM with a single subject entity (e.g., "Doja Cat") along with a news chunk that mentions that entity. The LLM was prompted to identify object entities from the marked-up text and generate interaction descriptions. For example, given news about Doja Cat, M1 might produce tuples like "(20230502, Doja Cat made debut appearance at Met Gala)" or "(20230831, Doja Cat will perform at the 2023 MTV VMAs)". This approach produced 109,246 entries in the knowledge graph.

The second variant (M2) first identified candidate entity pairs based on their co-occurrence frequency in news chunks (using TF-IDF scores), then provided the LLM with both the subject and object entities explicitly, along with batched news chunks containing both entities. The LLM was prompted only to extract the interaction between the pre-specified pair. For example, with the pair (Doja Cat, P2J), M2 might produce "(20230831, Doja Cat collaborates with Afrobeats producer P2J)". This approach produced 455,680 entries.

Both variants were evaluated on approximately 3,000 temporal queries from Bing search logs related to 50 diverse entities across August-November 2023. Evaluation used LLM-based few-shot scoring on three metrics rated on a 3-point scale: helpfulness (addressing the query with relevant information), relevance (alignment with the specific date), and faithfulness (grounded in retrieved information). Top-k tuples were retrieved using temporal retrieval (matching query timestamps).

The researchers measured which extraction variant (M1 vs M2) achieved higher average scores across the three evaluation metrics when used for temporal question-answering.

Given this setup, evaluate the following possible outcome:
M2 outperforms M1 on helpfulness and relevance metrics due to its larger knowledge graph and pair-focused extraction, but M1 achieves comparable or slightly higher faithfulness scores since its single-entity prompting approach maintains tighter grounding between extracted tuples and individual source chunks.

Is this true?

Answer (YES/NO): NO